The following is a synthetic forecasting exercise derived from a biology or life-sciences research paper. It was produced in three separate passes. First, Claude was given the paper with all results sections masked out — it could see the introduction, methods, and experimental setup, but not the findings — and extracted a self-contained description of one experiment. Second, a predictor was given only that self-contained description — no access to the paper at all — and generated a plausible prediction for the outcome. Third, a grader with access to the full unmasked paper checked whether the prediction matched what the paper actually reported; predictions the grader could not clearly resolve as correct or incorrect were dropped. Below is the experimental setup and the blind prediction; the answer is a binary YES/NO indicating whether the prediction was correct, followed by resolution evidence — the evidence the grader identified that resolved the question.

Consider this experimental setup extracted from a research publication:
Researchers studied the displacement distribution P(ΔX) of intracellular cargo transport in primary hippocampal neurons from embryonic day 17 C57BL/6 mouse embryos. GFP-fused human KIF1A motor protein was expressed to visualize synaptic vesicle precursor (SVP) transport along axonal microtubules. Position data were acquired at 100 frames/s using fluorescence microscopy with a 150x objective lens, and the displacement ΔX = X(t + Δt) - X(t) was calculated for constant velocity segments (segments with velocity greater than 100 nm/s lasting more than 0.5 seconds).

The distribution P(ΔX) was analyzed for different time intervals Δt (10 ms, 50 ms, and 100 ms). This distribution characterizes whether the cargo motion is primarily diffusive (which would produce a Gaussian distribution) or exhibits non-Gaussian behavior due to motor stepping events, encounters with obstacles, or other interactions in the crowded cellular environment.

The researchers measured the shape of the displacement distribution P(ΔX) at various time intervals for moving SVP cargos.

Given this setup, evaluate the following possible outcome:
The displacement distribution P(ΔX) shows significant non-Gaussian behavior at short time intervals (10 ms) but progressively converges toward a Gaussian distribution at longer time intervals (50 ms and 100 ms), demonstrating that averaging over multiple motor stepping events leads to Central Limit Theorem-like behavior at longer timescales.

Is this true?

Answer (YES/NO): NO